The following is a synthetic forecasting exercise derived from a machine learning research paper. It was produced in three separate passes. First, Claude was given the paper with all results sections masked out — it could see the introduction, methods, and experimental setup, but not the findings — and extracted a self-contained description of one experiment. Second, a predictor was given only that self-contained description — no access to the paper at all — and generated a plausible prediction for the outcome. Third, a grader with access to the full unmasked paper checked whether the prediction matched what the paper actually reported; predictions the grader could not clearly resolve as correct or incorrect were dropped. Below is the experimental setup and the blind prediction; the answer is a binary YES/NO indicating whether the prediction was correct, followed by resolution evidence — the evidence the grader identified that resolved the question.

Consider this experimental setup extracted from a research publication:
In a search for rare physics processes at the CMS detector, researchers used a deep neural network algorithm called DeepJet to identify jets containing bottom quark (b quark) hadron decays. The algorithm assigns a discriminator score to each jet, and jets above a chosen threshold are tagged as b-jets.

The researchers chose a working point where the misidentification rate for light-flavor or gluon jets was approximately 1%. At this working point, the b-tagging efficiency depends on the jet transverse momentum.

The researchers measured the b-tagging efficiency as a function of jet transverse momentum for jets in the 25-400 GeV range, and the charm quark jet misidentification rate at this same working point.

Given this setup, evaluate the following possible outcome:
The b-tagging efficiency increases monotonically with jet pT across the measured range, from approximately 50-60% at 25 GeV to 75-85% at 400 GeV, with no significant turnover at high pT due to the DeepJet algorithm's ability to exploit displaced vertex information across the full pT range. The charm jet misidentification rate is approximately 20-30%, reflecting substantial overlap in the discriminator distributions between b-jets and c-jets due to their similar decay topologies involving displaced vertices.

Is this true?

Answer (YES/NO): NO